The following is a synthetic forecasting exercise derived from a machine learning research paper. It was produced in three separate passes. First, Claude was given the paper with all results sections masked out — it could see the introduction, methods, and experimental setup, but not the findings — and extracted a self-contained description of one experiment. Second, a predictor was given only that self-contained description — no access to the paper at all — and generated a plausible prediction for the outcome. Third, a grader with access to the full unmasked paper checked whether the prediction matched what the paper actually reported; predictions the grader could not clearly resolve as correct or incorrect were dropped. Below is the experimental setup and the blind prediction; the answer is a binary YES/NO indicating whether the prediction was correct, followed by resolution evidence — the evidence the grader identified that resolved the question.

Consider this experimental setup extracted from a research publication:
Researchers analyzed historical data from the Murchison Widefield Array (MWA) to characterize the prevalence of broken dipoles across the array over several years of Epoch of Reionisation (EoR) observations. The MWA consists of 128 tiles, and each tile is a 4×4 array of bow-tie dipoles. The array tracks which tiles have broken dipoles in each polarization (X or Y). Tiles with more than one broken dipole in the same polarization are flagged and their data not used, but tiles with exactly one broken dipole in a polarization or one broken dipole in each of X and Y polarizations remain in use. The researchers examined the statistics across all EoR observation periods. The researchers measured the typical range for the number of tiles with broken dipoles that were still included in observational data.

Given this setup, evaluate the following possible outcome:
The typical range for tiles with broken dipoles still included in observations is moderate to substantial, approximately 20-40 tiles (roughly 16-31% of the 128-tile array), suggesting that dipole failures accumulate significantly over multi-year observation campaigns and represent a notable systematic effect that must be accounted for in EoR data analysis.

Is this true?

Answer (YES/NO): NO